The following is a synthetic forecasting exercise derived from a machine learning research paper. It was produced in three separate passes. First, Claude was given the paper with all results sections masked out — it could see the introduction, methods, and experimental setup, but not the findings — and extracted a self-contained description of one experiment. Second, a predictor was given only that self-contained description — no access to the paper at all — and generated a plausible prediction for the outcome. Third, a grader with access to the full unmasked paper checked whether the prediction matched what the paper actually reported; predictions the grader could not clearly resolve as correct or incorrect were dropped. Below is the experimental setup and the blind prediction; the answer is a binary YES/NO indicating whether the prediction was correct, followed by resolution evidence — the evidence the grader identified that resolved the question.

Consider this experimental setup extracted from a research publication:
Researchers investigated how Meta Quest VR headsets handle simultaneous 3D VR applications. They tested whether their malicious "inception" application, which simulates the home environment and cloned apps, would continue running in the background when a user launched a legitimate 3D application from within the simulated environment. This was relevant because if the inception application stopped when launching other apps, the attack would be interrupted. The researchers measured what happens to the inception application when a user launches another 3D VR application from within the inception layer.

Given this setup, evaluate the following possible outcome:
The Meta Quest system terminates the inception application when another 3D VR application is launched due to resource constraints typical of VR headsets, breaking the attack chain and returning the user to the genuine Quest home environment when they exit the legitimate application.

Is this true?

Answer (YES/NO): NO